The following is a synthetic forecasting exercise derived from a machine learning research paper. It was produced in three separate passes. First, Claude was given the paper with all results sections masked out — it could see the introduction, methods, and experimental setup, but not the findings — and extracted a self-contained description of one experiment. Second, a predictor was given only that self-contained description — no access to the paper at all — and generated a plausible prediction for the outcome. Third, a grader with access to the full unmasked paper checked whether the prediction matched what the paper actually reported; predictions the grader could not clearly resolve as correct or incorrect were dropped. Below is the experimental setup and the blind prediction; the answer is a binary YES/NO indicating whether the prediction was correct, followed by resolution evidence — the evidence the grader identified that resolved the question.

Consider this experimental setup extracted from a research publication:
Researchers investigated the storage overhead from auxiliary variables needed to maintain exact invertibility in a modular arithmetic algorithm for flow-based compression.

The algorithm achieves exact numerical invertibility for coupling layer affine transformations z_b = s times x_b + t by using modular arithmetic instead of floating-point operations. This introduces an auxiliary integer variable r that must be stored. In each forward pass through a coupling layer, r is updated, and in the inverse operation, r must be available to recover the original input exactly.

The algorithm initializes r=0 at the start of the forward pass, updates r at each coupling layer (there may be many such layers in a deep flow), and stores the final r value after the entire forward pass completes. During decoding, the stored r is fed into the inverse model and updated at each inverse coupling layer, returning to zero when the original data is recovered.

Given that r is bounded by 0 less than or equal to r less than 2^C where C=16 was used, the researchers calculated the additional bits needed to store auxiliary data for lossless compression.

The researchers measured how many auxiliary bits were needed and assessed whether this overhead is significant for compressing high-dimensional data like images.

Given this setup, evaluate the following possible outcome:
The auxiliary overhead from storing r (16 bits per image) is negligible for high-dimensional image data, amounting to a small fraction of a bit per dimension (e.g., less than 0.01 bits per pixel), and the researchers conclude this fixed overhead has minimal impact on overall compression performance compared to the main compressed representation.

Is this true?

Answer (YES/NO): YES